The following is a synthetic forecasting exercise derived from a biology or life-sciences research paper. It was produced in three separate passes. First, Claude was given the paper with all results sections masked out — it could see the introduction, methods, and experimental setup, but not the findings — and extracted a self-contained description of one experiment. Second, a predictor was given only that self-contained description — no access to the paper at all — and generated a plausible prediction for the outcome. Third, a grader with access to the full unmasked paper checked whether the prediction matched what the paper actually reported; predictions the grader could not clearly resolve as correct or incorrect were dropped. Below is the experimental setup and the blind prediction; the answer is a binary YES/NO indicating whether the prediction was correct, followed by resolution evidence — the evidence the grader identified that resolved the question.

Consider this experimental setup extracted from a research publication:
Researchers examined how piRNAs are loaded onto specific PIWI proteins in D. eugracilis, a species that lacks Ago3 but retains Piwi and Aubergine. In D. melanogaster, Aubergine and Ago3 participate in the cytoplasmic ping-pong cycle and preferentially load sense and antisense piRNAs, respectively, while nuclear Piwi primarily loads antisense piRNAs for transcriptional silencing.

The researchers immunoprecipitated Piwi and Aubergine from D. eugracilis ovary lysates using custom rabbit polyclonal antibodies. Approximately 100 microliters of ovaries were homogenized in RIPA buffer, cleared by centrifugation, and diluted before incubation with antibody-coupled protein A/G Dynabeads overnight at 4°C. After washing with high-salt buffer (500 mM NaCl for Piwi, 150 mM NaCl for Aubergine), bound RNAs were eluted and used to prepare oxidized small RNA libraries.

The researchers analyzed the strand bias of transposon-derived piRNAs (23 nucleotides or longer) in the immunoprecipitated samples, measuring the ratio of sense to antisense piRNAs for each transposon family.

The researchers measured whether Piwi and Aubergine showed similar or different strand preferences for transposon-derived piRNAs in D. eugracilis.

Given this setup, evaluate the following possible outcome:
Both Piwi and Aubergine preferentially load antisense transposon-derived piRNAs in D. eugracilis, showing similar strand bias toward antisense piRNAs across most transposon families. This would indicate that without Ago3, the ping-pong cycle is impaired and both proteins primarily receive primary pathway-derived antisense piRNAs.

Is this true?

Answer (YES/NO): YES